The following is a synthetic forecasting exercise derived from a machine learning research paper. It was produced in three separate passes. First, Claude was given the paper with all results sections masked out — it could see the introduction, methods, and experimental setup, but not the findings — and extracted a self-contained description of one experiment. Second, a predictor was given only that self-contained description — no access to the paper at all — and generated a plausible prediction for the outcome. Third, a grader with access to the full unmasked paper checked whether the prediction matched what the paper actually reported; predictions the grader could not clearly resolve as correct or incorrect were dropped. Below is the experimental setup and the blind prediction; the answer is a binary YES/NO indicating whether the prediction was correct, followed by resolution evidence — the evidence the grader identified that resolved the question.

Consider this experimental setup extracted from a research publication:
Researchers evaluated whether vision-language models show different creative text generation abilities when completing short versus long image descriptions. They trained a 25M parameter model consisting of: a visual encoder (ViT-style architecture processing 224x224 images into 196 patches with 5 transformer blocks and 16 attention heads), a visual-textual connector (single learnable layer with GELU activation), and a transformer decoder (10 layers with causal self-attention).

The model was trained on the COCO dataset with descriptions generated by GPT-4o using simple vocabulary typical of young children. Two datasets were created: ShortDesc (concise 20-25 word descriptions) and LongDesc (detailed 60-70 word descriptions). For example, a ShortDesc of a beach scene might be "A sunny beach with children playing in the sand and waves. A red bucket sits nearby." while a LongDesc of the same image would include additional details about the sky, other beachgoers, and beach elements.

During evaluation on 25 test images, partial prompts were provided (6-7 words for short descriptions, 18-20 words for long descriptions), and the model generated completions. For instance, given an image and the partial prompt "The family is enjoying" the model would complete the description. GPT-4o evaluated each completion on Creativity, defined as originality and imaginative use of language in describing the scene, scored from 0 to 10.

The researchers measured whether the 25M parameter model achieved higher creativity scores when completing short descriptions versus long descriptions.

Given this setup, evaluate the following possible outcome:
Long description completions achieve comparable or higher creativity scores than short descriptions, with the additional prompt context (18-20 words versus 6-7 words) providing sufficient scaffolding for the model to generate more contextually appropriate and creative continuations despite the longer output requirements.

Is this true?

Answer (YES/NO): YES